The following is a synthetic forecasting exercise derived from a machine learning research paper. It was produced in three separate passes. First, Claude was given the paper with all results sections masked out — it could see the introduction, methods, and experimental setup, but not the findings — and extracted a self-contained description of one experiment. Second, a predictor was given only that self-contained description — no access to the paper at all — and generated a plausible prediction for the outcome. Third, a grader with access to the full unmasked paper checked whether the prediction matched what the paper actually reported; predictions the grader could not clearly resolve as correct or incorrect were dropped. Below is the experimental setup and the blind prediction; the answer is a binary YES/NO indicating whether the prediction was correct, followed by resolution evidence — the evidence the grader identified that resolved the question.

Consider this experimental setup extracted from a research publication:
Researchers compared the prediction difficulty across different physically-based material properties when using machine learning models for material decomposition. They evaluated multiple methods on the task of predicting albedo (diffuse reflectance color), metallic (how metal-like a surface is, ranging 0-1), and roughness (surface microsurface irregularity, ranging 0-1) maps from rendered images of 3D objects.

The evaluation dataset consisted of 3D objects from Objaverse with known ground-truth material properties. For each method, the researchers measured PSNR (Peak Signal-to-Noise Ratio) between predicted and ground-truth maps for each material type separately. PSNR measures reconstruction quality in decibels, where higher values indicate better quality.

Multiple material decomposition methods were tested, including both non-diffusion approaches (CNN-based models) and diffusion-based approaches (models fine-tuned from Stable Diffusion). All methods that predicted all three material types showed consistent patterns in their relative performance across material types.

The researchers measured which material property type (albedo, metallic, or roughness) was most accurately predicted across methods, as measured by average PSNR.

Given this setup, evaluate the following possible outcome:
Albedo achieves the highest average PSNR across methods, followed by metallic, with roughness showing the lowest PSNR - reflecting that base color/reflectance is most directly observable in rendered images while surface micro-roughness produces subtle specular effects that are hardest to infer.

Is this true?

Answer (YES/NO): NO